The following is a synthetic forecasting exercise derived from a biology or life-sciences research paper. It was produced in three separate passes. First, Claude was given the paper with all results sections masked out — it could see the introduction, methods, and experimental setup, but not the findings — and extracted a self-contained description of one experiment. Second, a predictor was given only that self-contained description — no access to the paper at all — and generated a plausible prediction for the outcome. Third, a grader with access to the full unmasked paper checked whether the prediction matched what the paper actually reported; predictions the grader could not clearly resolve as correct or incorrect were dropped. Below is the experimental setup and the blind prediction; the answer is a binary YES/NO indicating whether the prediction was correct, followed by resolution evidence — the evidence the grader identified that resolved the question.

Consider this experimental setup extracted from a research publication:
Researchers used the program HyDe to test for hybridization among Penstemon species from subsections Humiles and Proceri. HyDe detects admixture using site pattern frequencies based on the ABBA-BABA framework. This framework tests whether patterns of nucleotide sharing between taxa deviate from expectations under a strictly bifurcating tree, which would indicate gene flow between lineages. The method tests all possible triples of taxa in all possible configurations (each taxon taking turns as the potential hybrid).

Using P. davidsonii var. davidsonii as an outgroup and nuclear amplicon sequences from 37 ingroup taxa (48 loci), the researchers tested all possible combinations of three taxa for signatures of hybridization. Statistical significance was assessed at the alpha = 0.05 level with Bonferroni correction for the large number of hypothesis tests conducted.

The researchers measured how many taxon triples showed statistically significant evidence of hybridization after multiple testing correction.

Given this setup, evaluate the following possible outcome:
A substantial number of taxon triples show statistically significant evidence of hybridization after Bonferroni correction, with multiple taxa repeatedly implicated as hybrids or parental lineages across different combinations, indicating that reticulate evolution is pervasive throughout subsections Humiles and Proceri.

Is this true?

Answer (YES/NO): YES